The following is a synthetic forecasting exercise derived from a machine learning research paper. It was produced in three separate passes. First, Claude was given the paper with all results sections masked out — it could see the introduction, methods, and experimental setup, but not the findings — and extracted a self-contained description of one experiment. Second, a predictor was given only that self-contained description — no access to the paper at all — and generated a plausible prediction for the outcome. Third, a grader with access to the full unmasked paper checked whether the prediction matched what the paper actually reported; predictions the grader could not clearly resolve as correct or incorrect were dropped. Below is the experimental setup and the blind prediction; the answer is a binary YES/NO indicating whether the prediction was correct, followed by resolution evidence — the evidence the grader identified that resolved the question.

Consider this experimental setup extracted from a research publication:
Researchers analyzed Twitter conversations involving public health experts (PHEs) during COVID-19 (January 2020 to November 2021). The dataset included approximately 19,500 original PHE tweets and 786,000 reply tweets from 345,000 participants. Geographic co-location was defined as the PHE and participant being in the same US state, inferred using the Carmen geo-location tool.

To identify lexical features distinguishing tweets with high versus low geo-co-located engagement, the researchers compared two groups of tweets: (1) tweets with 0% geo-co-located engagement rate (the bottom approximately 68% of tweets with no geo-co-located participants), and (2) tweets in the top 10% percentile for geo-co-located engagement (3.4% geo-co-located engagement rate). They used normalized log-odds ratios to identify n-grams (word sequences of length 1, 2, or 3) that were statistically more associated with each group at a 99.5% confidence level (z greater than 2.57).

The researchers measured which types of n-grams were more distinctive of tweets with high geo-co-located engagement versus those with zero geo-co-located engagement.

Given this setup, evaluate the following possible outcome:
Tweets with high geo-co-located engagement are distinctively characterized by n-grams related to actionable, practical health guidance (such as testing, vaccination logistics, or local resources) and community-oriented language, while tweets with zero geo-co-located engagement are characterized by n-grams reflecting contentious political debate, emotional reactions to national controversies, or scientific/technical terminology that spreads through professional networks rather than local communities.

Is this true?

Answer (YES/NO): NO